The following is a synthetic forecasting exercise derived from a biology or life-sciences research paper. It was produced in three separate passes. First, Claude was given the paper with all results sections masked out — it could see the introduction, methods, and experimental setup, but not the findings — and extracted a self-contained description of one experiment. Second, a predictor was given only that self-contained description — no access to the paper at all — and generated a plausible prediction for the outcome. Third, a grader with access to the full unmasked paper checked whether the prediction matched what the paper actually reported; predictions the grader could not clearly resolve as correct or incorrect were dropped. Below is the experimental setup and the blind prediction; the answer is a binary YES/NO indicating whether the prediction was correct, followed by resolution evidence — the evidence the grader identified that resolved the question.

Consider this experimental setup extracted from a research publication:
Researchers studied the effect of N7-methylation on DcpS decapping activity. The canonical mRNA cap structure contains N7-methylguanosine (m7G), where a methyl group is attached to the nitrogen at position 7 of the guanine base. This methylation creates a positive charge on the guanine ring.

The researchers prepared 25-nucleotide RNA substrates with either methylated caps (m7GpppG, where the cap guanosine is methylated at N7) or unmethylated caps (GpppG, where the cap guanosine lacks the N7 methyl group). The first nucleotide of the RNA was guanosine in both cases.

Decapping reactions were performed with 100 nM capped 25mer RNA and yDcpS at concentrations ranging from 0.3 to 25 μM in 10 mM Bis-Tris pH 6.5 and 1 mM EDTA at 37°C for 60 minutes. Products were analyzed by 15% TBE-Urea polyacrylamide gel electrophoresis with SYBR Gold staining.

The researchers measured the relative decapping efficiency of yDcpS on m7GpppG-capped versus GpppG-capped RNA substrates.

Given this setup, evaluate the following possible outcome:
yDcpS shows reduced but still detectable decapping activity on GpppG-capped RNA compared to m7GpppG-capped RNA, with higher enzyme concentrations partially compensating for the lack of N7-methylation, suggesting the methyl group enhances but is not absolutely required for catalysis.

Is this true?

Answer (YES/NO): YES